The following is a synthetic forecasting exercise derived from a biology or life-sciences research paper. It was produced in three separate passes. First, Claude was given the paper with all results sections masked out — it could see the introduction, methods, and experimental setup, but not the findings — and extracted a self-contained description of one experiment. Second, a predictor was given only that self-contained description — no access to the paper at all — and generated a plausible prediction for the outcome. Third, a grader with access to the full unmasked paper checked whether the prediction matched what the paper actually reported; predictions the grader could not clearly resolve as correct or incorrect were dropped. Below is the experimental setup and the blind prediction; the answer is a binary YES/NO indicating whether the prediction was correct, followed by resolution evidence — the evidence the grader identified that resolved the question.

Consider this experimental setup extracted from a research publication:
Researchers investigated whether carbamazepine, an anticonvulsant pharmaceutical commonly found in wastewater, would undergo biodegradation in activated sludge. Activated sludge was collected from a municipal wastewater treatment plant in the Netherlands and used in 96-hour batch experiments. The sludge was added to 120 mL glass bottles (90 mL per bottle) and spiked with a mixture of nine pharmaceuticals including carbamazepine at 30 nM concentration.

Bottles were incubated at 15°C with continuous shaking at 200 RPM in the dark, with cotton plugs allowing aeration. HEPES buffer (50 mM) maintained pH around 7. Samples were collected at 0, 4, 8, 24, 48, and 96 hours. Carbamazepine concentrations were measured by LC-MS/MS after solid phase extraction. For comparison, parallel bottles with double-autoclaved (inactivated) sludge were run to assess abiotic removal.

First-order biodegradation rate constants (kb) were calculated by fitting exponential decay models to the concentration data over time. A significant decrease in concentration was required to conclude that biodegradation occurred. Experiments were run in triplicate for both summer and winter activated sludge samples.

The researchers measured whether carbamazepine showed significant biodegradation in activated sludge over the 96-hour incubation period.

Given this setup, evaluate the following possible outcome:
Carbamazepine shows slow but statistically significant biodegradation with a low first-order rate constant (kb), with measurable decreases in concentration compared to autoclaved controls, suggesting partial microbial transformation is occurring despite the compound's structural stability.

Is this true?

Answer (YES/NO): NO